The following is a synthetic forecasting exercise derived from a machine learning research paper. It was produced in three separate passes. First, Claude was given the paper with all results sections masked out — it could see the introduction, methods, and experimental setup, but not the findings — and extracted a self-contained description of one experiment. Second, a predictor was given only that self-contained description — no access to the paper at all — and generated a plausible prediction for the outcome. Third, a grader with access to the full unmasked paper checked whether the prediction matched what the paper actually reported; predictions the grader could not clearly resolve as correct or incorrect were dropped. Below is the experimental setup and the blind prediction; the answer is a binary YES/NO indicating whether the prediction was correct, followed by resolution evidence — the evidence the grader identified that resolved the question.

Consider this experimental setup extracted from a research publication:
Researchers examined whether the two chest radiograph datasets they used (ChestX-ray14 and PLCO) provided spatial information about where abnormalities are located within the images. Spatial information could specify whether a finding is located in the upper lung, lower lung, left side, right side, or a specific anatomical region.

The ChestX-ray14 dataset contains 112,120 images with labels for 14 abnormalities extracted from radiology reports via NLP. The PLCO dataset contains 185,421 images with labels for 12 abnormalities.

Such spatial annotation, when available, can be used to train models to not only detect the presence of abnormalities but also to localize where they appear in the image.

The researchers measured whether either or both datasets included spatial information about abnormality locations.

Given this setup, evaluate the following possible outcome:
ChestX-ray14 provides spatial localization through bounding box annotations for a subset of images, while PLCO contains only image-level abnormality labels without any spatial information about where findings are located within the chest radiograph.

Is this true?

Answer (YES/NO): NO